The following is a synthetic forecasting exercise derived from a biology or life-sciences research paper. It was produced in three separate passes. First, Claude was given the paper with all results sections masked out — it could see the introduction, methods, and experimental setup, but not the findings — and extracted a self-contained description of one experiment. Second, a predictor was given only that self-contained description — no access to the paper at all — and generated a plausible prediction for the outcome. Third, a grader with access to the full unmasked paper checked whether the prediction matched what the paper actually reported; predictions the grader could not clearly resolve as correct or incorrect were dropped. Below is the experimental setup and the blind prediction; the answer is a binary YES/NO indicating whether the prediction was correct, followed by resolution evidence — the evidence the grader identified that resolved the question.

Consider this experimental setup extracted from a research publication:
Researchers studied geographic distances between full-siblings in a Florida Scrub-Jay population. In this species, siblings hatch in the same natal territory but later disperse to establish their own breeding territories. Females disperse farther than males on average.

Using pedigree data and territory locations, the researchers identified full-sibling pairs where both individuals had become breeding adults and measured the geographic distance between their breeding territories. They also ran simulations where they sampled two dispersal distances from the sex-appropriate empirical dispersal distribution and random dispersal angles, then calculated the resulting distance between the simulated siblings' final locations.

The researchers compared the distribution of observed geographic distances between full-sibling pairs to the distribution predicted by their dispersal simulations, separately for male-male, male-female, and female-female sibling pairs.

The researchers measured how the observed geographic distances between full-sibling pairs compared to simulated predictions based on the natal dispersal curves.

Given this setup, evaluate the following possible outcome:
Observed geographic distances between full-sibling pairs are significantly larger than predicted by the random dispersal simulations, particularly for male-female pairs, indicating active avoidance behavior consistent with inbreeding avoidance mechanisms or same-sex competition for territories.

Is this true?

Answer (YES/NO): NO